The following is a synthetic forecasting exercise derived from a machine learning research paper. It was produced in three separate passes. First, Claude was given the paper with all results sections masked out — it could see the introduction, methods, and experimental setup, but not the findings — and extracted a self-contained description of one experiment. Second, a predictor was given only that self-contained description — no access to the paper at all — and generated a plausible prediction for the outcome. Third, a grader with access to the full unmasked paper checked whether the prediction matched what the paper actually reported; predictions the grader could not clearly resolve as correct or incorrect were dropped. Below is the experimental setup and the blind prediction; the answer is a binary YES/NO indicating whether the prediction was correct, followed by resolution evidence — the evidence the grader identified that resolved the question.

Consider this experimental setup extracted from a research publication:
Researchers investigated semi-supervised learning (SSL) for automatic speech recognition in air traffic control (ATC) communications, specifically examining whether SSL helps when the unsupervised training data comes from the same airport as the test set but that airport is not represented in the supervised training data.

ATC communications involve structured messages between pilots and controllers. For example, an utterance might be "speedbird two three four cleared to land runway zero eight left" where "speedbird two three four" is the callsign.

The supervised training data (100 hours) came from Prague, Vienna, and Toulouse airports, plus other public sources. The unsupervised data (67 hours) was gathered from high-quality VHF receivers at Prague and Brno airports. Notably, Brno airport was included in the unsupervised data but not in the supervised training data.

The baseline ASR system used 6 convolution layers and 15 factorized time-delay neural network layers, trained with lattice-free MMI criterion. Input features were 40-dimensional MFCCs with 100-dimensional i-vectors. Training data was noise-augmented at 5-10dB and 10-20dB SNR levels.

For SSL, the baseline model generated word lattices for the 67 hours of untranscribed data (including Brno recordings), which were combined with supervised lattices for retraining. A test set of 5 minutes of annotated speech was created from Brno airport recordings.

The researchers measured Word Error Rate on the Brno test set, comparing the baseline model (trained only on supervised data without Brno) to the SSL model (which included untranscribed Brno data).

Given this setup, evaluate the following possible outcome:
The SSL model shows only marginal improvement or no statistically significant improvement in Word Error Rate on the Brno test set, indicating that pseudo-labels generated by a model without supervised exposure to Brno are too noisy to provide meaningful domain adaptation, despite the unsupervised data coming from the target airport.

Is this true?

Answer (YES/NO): NO